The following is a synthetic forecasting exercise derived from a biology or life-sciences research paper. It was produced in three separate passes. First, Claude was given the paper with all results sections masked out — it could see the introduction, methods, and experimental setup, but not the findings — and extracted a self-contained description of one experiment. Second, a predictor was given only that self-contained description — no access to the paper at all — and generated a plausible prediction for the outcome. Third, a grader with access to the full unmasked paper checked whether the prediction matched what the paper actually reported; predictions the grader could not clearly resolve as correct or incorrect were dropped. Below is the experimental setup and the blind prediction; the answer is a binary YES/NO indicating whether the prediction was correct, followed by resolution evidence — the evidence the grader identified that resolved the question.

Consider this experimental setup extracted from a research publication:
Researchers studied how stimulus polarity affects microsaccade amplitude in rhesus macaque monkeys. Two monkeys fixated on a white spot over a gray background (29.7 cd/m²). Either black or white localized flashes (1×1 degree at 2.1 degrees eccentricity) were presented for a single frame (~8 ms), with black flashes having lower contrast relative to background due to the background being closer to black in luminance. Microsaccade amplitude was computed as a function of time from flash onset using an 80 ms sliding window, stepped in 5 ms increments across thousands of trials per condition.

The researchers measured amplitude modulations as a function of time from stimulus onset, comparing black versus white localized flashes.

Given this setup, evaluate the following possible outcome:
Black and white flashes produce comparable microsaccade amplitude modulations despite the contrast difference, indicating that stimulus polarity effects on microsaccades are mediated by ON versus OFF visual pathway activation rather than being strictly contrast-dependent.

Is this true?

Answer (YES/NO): NO